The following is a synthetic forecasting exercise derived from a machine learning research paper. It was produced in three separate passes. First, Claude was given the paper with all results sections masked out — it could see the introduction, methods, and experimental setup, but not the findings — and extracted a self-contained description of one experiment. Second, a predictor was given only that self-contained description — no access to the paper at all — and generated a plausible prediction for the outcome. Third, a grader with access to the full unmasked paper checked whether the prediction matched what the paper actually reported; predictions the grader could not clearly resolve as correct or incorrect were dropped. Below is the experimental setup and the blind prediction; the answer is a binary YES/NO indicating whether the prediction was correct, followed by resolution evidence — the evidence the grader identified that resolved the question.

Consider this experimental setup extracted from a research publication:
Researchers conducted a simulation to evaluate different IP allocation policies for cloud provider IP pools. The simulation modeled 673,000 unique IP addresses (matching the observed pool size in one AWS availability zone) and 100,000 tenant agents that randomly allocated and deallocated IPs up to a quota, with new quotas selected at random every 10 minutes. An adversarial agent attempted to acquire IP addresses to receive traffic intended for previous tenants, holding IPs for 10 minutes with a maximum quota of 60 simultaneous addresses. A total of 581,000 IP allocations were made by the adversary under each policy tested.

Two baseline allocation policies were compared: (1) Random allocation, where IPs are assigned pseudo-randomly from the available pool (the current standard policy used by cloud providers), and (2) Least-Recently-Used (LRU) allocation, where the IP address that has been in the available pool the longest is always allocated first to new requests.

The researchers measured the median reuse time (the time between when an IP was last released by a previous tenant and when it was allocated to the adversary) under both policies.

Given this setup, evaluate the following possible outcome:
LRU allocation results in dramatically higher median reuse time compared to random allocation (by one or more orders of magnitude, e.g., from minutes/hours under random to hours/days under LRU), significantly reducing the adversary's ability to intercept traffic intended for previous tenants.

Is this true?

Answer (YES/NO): NO